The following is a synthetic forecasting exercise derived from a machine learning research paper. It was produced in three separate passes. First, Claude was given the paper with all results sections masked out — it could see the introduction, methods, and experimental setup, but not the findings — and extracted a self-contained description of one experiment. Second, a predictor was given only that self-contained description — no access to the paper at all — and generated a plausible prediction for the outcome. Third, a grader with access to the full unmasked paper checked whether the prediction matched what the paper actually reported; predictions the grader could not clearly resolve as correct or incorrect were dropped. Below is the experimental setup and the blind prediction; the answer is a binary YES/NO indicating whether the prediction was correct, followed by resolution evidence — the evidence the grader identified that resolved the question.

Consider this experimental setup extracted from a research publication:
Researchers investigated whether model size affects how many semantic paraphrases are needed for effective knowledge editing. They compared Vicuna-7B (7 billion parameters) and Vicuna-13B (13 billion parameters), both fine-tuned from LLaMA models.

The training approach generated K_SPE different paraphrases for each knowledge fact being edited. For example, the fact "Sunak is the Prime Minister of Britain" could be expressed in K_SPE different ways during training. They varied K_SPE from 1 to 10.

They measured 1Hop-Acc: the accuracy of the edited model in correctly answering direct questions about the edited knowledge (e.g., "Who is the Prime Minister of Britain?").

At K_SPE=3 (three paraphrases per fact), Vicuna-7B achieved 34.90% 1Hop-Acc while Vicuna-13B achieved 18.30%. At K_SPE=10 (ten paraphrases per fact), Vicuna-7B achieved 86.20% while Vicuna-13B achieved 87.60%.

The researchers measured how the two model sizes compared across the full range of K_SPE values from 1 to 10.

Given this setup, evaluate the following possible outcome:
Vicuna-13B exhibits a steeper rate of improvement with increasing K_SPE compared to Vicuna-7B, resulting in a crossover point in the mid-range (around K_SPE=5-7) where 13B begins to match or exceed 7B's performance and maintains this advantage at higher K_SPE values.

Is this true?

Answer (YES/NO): YES